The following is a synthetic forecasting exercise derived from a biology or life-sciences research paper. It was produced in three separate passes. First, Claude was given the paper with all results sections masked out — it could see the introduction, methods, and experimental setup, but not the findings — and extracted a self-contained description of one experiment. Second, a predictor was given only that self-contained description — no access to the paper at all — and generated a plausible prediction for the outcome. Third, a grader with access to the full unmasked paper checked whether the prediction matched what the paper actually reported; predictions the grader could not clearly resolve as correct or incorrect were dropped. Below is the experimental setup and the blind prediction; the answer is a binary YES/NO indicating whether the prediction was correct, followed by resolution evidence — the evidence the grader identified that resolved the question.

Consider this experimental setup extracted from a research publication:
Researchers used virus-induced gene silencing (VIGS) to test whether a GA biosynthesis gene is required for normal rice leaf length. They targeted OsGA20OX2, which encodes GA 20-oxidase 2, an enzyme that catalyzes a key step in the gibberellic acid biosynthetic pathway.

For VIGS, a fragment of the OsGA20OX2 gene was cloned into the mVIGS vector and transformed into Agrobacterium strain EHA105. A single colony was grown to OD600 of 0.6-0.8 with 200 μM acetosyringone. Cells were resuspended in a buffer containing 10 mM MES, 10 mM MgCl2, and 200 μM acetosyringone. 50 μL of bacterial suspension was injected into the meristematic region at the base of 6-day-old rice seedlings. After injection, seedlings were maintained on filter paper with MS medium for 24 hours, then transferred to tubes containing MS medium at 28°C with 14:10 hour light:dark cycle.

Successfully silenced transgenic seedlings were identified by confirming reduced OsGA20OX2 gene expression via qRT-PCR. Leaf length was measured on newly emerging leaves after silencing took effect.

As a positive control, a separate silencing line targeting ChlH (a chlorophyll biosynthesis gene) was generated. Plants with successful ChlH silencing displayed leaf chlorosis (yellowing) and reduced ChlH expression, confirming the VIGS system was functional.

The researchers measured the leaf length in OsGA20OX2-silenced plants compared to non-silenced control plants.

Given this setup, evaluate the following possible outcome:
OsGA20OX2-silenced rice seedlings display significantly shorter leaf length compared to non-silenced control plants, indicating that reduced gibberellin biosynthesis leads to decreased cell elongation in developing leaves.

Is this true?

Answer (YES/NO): NO